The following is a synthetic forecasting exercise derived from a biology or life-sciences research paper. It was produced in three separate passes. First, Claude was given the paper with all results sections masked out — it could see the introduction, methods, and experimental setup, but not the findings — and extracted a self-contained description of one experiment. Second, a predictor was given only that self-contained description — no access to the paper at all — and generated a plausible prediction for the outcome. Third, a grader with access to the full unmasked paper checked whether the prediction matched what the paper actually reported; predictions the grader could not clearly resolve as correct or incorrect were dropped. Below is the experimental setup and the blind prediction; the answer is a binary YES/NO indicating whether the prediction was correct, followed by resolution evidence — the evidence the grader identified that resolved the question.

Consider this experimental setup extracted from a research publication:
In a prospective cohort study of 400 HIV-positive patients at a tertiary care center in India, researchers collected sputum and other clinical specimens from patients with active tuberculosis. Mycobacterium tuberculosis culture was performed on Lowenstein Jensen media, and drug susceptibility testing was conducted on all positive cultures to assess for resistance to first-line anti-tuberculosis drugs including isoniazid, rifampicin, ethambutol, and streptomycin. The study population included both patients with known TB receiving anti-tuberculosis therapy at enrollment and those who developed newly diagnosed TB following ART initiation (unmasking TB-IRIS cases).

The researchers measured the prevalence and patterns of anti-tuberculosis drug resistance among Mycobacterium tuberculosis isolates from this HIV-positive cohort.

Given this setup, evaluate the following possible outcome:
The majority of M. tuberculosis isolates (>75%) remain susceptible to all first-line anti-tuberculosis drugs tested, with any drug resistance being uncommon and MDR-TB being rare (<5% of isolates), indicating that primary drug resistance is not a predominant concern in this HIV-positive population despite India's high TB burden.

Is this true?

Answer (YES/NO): NO